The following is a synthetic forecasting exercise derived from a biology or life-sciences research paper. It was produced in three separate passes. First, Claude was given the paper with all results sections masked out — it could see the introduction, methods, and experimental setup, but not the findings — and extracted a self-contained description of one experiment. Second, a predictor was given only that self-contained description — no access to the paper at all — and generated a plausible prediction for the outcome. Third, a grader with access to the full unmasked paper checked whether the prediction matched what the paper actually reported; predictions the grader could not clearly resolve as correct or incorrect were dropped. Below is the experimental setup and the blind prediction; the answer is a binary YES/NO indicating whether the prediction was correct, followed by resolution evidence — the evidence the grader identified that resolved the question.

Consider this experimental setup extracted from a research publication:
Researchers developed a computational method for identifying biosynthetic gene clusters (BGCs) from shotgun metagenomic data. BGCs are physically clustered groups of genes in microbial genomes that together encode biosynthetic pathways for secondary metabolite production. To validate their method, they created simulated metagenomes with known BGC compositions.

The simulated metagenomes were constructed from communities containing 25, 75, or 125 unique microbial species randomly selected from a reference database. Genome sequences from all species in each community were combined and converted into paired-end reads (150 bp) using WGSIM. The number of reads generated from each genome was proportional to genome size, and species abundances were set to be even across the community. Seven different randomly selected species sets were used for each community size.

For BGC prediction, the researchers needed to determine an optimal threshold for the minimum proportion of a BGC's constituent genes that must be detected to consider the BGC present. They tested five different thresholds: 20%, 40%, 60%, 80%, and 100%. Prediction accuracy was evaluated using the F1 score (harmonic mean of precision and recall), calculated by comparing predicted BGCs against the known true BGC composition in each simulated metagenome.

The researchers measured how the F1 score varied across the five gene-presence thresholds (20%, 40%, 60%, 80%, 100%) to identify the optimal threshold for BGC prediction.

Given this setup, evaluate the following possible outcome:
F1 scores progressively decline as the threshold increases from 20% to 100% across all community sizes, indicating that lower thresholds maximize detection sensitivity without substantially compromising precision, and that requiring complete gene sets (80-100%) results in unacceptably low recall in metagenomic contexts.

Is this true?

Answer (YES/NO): YES